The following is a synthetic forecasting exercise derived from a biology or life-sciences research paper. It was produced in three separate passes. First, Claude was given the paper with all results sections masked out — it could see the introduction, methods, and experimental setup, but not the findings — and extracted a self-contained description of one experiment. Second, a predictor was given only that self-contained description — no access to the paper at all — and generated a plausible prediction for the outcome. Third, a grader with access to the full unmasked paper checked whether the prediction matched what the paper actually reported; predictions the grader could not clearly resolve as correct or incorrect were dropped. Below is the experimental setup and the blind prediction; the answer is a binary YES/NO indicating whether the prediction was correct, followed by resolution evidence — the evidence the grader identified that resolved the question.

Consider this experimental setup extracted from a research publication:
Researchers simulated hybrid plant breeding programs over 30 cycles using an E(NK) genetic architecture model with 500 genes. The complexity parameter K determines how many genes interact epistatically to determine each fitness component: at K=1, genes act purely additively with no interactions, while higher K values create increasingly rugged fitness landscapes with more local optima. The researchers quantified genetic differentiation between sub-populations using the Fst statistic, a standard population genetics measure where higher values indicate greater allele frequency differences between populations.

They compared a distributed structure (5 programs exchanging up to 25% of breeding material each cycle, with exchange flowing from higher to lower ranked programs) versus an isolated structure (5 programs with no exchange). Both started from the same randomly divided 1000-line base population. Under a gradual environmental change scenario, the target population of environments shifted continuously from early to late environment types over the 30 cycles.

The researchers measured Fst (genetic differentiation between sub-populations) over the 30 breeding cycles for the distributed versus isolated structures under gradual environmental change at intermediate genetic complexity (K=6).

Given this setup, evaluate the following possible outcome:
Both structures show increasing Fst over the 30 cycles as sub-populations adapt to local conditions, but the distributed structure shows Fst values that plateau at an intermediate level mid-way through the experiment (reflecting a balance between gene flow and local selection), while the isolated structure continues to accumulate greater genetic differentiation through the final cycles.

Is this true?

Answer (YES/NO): NO